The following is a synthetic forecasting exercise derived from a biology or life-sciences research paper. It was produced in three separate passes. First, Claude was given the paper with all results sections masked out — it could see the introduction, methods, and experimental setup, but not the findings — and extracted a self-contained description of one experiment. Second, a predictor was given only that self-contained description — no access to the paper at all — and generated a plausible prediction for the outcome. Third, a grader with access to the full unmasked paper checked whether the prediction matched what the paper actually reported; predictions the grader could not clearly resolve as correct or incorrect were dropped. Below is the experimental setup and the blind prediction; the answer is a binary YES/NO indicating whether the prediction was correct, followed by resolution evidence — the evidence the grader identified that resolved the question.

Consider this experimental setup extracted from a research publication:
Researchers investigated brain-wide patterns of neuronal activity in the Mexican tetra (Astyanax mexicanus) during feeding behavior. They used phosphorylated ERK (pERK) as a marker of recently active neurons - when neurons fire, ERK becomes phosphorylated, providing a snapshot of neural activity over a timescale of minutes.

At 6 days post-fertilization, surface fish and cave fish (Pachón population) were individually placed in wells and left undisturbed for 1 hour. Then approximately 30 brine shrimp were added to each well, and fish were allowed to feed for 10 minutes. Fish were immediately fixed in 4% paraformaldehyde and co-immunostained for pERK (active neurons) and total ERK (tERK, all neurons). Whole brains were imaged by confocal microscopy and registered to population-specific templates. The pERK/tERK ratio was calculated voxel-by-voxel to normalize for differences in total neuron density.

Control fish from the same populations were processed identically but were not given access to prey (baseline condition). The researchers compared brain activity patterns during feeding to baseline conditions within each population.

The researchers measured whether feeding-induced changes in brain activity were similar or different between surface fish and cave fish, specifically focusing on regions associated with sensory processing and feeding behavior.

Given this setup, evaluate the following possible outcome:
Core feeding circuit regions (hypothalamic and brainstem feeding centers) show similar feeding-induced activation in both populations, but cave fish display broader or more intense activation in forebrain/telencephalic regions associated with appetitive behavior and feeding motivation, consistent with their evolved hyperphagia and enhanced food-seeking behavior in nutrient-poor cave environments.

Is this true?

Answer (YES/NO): NO